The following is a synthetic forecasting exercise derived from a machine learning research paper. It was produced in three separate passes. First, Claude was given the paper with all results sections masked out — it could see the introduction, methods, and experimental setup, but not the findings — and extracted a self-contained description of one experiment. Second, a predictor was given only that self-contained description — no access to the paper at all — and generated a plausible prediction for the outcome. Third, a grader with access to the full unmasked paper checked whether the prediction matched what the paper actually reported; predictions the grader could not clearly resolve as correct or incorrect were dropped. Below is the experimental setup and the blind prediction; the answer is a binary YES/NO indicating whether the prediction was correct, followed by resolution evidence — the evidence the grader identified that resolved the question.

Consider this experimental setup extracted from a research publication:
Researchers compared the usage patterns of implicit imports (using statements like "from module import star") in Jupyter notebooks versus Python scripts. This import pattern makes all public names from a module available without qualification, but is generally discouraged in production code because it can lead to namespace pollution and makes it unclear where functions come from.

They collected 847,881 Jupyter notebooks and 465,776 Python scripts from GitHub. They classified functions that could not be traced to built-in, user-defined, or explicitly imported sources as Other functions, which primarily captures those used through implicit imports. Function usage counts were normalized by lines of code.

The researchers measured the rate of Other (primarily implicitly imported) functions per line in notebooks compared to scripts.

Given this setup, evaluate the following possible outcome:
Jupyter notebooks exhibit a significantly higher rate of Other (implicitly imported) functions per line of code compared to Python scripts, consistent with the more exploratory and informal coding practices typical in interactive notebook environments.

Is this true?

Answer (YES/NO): YES